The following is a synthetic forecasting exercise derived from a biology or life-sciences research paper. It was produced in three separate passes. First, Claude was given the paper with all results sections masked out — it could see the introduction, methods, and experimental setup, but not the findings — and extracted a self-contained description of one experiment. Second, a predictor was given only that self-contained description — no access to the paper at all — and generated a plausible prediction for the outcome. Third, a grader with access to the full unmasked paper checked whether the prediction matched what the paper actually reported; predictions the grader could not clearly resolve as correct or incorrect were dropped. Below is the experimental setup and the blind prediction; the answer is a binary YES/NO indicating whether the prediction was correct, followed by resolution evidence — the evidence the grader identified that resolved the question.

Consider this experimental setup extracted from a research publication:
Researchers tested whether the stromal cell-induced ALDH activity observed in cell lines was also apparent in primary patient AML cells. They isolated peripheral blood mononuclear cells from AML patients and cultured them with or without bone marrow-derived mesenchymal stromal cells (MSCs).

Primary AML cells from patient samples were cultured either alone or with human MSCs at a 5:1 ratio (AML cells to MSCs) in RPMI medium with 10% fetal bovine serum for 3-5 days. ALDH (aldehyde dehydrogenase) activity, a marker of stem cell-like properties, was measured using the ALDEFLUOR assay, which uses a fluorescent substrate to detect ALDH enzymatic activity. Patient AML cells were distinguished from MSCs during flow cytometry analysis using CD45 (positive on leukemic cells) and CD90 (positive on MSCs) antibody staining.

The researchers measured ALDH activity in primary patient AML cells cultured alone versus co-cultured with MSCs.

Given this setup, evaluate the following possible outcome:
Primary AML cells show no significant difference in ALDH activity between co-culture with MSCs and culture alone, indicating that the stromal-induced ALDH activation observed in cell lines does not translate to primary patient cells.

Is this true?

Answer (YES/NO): NO